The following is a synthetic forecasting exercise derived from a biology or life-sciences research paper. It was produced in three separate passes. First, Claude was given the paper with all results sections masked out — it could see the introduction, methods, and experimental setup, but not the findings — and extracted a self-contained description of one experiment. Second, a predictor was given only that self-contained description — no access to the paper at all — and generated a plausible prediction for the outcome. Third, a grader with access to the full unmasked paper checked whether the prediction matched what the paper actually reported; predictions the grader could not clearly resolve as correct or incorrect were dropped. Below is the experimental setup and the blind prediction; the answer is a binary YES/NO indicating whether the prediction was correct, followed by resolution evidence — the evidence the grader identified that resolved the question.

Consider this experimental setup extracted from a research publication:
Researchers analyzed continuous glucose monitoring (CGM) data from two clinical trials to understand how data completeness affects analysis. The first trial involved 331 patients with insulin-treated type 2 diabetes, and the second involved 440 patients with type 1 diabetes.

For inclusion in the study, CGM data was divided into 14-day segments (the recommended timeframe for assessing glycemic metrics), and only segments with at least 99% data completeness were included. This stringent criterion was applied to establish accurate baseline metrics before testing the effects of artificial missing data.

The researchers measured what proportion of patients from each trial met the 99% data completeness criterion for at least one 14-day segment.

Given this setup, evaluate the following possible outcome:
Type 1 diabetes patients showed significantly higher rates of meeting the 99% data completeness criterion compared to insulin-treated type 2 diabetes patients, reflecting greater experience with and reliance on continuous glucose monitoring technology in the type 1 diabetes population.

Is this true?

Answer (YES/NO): NO